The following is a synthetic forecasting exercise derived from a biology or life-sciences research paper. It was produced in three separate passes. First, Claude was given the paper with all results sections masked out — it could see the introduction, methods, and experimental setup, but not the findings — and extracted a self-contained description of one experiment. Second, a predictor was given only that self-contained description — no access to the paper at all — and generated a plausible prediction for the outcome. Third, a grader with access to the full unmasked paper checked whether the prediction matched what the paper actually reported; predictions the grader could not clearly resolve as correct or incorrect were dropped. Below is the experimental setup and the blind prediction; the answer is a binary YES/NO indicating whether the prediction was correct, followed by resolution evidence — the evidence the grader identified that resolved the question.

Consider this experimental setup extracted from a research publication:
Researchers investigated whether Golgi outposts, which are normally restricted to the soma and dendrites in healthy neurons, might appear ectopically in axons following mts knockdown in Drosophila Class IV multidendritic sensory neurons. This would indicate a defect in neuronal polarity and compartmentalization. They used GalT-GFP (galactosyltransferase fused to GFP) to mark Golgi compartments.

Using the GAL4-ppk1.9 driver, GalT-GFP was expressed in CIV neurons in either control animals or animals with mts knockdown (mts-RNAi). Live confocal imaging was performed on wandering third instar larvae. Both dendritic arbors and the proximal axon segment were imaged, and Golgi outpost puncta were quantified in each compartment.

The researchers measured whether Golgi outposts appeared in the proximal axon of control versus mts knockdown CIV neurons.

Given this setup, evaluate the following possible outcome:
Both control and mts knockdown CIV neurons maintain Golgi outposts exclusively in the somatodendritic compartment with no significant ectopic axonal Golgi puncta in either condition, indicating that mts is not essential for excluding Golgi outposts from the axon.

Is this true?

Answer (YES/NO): NO